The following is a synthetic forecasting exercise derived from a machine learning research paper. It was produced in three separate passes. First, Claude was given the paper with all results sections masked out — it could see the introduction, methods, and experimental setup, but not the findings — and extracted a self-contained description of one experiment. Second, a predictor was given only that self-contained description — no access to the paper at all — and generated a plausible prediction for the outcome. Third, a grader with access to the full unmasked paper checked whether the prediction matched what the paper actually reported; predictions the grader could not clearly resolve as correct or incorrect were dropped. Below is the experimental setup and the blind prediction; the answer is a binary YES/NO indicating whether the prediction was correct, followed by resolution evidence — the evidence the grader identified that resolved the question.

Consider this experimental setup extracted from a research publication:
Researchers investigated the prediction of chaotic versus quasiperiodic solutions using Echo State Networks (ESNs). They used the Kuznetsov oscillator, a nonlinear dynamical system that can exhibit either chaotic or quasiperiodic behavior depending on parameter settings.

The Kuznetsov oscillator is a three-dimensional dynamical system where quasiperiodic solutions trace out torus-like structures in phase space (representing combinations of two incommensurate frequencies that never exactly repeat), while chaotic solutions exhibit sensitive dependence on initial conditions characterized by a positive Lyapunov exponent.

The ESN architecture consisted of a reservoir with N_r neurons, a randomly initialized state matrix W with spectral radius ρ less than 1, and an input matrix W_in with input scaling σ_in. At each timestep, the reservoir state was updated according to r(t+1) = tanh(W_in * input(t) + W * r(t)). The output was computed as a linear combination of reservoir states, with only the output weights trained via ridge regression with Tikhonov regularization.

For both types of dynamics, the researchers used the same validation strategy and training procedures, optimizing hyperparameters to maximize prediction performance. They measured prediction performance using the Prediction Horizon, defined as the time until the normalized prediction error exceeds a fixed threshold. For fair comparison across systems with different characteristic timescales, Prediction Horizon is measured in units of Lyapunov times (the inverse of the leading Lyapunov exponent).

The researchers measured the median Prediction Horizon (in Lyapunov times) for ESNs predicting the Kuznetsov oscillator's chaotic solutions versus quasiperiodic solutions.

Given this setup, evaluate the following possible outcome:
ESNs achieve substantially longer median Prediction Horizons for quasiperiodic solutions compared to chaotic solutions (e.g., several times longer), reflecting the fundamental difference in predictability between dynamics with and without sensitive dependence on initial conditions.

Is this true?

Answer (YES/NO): YES